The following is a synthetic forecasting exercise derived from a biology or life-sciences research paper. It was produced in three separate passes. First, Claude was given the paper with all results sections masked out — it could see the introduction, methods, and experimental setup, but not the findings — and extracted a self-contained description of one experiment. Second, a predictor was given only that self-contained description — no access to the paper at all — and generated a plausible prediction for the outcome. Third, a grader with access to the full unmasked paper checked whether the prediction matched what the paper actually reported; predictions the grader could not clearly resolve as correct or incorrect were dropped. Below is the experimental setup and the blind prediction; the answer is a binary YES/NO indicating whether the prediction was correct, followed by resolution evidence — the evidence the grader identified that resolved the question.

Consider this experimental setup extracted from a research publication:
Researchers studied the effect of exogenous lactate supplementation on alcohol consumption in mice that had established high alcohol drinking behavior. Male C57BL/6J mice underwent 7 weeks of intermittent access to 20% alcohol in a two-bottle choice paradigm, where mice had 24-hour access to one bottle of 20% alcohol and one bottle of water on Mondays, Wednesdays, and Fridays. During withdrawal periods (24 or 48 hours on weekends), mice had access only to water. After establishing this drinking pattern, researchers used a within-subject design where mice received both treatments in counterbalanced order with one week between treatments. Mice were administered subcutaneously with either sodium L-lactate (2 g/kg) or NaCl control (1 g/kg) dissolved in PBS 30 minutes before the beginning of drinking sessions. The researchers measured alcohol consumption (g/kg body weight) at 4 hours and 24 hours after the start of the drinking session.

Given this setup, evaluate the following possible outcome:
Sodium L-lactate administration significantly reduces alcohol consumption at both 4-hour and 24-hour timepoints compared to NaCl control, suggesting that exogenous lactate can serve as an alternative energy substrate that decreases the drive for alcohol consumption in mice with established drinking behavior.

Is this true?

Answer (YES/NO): NO